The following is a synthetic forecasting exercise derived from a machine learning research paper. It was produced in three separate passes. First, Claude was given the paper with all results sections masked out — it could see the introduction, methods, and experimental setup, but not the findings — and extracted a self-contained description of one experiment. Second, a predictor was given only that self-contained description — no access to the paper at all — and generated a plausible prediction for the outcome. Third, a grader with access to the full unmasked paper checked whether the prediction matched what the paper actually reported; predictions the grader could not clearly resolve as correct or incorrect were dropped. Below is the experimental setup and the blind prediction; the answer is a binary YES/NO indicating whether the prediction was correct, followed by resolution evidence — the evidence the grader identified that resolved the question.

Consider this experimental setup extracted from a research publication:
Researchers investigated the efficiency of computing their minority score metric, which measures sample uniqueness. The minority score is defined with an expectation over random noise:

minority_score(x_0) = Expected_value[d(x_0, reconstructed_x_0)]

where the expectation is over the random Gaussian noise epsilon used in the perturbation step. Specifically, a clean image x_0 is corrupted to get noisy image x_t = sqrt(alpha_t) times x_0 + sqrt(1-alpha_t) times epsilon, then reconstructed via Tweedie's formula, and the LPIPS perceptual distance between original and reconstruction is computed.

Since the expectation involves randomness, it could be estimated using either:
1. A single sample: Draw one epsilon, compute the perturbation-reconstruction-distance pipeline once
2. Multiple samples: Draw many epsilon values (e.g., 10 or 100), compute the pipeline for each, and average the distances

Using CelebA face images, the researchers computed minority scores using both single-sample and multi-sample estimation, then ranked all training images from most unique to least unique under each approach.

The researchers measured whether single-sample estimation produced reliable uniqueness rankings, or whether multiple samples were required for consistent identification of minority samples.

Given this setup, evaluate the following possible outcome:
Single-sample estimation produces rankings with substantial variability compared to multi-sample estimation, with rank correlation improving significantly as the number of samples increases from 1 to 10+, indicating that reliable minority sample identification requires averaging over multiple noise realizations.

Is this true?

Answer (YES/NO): NO